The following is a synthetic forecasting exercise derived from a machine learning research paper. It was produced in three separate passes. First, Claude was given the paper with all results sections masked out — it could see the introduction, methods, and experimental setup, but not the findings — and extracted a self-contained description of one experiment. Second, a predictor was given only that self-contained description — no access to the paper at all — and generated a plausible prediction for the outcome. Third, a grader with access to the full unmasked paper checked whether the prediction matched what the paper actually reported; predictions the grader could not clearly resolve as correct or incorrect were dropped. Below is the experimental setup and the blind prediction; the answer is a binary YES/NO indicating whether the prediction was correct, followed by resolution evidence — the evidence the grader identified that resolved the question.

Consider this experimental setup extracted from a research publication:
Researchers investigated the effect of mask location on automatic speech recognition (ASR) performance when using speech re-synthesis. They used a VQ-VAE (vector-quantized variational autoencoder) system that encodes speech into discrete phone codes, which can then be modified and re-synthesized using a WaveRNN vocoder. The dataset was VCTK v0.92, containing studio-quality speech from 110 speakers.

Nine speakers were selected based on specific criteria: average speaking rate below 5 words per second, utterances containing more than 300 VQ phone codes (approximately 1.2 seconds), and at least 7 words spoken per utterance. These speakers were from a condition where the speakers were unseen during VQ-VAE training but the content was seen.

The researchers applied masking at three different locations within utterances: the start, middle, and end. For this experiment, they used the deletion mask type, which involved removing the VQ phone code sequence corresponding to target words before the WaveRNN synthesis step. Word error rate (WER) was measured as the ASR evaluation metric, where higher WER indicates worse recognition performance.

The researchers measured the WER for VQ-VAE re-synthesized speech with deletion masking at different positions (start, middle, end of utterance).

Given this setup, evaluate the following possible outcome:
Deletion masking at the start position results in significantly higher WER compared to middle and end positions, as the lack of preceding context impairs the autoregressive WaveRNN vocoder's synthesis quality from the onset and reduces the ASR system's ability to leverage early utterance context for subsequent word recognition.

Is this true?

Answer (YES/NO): NO